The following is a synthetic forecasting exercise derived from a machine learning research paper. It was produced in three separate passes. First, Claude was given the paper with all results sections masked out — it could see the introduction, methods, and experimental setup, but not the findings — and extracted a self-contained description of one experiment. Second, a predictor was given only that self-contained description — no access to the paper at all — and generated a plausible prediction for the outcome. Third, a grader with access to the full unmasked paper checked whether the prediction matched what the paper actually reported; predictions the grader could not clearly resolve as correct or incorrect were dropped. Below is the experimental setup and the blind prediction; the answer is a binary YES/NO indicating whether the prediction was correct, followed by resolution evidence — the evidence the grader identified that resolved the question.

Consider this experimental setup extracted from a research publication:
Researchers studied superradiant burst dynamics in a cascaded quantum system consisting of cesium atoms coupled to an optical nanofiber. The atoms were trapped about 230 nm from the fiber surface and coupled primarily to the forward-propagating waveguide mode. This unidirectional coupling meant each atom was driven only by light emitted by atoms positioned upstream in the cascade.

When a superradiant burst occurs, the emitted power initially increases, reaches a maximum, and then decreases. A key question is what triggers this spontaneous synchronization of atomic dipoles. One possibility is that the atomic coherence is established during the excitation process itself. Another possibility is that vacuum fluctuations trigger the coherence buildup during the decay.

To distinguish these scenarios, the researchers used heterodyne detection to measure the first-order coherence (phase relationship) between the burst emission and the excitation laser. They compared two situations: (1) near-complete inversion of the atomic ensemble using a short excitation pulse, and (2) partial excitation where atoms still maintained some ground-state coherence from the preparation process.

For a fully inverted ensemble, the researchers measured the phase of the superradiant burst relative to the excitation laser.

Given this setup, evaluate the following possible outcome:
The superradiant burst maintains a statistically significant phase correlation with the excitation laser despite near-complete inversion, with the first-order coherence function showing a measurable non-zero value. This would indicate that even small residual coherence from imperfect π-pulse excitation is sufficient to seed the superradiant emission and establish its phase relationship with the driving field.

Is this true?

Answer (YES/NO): NO